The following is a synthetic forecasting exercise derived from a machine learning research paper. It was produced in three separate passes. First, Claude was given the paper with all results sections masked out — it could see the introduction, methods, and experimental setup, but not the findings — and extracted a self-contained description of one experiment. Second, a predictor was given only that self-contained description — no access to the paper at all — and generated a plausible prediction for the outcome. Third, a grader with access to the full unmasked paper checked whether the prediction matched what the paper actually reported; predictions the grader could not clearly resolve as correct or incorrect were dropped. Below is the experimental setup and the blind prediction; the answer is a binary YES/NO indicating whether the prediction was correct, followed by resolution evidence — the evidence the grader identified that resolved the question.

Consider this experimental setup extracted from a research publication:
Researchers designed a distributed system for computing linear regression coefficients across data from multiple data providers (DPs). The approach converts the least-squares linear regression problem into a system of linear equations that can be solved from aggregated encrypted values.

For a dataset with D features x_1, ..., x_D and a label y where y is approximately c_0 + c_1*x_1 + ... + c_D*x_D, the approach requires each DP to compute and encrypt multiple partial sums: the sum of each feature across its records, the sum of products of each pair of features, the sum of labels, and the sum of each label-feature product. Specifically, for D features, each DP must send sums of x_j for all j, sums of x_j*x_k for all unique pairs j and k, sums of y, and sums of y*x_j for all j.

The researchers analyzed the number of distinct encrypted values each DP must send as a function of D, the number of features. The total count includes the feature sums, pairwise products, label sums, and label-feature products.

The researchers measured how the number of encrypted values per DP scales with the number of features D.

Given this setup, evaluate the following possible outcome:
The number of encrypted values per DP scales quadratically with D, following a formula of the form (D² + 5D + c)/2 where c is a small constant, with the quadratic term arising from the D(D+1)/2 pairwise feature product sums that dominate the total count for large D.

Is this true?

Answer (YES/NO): YES